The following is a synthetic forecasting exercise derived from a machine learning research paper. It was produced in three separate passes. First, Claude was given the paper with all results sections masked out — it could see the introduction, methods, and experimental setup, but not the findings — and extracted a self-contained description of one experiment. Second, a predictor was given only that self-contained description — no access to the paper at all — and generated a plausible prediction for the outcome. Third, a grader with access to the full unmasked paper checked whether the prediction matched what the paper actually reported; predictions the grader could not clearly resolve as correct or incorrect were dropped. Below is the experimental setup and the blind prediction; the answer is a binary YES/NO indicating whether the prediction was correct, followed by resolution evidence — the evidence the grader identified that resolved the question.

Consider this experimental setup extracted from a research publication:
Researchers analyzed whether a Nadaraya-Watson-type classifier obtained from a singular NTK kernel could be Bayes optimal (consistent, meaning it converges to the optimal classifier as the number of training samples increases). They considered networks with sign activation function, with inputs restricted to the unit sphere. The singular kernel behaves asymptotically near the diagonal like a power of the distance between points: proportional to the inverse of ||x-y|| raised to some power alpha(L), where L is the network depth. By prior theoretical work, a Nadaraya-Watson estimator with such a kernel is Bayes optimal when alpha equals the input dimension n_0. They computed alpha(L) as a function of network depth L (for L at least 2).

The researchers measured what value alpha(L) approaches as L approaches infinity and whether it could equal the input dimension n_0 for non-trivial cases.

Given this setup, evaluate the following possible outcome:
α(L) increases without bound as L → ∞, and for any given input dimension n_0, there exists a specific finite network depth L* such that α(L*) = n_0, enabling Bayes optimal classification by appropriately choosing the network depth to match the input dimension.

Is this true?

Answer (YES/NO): NO